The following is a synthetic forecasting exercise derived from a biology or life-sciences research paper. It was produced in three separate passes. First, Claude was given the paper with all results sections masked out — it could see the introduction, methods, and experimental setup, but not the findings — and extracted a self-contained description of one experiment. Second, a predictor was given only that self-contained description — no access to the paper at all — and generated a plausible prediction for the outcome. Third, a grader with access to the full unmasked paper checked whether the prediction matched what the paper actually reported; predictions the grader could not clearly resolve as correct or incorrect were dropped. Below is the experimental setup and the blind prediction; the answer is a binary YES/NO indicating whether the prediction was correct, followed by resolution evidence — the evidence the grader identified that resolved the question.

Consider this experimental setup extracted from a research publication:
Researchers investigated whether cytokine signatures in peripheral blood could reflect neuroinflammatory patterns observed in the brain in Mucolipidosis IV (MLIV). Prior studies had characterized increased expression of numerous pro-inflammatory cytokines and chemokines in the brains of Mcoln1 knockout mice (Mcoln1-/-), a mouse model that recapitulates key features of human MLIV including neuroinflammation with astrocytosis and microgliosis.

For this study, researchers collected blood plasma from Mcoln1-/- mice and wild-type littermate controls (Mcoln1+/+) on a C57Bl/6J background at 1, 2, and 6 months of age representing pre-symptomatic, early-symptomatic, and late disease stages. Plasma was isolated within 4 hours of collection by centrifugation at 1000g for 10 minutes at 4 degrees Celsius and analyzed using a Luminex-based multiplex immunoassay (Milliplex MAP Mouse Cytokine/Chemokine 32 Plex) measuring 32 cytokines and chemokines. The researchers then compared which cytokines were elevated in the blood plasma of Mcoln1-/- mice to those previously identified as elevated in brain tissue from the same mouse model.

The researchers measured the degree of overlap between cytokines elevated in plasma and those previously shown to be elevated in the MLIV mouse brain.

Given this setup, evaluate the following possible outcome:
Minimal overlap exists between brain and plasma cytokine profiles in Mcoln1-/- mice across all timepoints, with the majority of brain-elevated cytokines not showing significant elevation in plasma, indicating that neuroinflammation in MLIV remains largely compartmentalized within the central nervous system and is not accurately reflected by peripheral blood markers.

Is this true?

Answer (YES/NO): NO